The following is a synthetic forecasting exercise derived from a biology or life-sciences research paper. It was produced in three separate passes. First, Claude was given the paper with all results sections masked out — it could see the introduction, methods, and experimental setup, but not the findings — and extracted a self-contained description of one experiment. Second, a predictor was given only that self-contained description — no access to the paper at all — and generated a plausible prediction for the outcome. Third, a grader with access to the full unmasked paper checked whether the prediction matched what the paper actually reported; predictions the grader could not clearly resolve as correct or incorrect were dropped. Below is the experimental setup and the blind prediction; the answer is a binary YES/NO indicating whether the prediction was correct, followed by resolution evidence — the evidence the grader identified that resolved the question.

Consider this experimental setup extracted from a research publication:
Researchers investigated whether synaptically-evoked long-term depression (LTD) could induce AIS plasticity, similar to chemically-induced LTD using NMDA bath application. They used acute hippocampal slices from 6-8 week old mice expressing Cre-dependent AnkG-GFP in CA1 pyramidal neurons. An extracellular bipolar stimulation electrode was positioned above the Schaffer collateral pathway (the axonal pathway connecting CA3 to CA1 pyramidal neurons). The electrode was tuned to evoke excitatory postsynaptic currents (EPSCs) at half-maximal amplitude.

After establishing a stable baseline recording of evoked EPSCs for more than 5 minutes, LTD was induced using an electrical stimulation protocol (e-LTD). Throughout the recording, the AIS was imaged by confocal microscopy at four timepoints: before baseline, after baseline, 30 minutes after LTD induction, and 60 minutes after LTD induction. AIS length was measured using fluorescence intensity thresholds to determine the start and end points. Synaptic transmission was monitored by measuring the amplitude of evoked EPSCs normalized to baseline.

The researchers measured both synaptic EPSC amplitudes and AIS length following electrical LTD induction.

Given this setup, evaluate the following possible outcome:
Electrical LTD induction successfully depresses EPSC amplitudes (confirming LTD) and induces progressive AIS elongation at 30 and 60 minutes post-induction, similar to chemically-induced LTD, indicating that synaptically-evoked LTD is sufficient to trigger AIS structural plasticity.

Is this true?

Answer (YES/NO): NO